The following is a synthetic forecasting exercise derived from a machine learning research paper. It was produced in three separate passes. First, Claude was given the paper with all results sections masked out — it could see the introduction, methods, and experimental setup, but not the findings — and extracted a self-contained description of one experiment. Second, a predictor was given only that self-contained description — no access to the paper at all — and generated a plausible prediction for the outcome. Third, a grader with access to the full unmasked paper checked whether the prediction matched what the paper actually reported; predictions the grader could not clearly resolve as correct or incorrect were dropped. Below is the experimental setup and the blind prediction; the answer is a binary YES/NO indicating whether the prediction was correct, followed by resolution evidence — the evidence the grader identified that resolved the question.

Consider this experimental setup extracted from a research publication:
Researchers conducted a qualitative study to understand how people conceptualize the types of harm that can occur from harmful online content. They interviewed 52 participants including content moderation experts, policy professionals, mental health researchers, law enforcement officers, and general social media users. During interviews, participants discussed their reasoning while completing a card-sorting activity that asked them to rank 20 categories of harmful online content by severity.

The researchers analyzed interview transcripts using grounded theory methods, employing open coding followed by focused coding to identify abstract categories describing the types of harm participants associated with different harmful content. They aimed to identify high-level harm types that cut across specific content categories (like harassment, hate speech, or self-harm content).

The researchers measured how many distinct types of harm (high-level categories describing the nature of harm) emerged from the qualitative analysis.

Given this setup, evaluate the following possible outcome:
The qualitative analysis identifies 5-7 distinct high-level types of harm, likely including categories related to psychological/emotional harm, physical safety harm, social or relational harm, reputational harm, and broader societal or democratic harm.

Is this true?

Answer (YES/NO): NO